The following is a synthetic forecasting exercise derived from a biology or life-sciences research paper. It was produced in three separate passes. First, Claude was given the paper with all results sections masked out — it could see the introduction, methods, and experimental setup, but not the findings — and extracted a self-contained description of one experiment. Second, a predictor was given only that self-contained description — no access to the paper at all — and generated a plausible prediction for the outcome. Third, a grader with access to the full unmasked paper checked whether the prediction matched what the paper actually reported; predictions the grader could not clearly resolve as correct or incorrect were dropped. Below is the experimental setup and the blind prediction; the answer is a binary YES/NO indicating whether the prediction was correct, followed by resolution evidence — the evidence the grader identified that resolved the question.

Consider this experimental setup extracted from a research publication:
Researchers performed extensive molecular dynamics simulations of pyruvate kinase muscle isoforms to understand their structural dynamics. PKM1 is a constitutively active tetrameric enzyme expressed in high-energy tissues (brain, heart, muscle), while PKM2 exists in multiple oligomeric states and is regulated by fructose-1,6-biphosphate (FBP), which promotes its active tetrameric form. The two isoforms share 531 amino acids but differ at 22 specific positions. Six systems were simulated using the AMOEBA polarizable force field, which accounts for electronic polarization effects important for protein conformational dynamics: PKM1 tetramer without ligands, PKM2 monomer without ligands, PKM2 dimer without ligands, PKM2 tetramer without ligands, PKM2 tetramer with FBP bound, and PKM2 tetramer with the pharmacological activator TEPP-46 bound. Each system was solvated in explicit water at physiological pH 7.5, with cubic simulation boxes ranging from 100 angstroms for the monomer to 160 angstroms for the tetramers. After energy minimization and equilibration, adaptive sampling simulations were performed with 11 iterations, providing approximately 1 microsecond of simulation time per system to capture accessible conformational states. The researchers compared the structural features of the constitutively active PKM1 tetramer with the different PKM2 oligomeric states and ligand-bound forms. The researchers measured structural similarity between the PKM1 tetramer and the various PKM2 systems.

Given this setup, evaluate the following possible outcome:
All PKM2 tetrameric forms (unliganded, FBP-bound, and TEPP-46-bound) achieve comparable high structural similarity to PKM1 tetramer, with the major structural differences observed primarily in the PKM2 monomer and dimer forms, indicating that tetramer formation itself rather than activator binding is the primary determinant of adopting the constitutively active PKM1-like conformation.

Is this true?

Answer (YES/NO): NO